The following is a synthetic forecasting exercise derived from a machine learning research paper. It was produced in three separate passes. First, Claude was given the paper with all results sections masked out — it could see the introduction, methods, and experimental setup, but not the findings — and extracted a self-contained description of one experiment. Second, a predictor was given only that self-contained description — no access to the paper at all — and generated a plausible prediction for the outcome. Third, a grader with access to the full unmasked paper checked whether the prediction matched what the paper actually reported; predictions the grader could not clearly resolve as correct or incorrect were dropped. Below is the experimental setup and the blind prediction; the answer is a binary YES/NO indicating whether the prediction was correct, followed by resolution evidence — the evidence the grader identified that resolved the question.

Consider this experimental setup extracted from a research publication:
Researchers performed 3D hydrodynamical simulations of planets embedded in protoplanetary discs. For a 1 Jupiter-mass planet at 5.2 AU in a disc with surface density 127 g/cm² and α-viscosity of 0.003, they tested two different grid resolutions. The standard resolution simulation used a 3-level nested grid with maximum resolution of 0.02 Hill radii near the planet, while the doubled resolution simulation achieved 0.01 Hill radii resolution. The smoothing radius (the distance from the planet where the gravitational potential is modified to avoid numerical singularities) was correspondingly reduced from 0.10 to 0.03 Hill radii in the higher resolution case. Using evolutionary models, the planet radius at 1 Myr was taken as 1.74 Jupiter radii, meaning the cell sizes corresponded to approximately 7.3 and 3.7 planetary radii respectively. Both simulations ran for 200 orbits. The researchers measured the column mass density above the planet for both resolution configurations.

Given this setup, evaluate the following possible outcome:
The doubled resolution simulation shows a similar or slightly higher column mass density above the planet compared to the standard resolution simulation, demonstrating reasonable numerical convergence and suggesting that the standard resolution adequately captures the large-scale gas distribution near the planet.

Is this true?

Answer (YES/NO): YES